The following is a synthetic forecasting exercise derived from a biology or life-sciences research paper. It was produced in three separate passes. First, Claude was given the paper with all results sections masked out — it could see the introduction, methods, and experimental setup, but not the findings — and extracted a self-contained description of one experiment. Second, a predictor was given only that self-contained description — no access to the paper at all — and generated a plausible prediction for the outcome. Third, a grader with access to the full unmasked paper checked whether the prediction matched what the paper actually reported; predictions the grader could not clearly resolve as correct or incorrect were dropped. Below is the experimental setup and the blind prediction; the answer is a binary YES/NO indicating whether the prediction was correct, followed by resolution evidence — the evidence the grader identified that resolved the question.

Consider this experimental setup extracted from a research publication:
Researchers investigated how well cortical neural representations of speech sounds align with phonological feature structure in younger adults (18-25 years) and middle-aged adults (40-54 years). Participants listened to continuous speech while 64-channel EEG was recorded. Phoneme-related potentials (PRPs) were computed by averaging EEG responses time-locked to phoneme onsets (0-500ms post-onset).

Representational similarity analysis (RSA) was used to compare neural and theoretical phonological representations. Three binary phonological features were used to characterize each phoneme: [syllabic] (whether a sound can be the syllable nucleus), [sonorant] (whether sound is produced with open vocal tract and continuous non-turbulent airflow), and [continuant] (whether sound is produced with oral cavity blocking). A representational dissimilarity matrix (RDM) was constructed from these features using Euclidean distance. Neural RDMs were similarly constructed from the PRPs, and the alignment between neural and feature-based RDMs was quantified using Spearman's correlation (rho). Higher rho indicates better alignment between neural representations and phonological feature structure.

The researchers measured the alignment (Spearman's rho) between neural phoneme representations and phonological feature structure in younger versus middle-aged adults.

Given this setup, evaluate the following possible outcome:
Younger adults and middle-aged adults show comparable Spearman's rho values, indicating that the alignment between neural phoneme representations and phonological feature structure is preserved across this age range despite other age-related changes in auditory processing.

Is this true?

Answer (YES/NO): NO